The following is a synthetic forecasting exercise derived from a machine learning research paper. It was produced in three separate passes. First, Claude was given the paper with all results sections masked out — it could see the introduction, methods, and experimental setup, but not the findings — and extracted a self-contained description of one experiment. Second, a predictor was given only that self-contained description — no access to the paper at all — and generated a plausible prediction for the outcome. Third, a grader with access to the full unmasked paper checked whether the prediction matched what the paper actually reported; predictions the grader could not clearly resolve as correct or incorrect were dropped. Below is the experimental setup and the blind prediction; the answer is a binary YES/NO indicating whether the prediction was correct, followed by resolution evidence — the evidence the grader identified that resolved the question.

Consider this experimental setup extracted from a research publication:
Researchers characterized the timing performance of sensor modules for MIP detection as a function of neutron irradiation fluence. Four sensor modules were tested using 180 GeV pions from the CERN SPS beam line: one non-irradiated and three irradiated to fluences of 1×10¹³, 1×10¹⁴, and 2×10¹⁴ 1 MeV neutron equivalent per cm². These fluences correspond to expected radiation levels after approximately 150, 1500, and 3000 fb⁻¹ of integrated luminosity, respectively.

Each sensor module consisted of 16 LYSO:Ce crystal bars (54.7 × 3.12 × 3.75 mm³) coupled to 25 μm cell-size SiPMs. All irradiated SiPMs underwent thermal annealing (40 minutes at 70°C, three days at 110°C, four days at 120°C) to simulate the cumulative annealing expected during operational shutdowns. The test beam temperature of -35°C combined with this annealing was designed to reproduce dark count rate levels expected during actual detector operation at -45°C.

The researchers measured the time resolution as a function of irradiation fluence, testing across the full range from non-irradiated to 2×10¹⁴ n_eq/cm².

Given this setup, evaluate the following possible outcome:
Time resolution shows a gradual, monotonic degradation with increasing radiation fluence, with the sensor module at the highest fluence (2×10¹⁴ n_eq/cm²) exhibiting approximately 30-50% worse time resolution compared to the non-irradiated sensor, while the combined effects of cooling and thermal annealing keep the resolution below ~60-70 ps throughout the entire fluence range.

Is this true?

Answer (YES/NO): NO